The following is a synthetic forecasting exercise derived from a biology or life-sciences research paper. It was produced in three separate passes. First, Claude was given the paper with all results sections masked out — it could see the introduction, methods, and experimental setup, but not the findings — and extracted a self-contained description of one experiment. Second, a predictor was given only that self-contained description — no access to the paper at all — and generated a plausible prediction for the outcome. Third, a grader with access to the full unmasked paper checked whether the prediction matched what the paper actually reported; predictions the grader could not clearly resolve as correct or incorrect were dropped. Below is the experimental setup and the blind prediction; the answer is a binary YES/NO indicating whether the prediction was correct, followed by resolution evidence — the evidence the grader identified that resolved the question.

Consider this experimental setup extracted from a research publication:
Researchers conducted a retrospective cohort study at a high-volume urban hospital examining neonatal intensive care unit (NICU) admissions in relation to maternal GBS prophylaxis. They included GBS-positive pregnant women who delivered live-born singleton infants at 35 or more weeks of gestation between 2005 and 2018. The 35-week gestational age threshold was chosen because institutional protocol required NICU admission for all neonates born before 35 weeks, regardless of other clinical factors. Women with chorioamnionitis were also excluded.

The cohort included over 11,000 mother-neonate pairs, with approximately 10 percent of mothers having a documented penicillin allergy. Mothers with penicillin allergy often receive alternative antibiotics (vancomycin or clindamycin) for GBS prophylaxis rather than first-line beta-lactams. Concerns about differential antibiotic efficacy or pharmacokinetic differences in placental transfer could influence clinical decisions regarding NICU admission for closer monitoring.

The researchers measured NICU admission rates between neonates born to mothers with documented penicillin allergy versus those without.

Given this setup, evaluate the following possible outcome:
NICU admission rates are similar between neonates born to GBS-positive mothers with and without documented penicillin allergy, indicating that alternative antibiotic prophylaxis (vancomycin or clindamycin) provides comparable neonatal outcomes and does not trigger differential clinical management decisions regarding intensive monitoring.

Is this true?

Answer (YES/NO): NO